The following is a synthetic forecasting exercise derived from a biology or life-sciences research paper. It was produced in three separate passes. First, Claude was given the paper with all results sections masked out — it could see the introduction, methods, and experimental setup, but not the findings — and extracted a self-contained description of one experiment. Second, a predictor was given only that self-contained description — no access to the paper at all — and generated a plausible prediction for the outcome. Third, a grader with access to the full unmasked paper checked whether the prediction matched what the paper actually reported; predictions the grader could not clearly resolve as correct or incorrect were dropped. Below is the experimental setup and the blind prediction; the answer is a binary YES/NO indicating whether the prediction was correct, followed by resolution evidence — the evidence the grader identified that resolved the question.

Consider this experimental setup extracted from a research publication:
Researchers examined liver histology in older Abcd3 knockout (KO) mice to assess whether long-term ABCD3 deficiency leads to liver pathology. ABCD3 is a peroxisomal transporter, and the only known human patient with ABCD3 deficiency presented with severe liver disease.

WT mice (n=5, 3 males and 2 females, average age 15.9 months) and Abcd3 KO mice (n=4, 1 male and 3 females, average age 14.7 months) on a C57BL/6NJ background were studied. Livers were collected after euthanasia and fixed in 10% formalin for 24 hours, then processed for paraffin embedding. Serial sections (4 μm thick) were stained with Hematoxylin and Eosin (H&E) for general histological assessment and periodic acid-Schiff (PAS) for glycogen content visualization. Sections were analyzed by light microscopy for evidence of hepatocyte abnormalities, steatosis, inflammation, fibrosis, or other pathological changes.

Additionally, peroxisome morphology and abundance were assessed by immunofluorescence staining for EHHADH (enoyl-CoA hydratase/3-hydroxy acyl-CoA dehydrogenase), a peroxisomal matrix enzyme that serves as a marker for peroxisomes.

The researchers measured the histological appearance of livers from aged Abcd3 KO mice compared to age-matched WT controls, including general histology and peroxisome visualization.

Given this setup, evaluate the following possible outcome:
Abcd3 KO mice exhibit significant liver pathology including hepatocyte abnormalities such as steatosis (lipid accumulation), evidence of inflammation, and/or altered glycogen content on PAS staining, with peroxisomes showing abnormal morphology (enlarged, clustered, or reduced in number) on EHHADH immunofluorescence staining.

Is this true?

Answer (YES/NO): NO